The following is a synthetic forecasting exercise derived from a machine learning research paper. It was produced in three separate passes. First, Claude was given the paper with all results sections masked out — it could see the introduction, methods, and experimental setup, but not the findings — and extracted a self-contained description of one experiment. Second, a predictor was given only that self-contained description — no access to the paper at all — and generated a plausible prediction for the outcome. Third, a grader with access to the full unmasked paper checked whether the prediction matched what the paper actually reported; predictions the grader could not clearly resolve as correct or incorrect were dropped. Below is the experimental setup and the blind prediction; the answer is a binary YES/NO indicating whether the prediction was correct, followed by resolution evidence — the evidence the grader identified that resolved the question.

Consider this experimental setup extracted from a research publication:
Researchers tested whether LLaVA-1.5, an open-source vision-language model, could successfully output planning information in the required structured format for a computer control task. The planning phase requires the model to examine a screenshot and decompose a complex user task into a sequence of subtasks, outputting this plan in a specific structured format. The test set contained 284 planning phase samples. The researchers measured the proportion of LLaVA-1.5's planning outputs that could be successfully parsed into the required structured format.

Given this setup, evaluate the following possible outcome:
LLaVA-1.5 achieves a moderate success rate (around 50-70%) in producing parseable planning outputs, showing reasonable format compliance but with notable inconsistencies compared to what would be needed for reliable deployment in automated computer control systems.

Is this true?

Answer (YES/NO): NO